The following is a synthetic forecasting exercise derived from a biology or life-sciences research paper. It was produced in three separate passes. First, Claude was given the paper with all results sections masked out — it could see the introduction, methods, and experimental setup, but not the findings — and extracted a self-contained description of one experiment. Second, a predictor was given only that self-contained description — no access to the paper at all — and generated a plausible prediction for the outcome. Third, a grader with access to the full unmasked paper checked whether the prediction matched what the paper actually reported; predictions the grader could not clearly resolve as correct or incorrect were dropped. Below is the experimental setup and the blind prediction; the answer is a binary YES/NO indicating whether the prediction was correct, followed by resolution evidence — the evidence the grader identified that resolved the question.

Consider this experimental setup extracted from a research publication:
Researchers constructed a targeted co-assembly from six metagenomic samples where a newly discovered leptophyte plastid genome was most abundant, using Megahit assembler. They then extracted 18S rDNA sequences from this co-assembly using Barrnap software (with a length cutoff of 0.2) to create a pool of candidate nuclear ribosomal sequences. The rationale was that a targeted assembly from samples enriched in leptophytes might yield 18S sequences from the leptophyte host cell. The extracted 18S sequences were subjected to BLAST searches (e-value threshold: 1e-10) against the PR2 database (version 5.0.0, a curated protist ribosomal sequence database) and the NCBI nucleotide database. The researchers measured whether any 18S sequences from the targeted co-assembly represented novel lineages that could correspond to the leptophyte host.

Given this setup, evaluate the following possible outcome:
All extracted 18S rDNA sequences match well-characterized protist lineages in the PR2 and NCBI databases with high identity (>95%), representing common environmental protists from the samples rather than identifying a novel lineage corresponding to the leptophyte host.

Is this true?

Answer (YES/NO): YES